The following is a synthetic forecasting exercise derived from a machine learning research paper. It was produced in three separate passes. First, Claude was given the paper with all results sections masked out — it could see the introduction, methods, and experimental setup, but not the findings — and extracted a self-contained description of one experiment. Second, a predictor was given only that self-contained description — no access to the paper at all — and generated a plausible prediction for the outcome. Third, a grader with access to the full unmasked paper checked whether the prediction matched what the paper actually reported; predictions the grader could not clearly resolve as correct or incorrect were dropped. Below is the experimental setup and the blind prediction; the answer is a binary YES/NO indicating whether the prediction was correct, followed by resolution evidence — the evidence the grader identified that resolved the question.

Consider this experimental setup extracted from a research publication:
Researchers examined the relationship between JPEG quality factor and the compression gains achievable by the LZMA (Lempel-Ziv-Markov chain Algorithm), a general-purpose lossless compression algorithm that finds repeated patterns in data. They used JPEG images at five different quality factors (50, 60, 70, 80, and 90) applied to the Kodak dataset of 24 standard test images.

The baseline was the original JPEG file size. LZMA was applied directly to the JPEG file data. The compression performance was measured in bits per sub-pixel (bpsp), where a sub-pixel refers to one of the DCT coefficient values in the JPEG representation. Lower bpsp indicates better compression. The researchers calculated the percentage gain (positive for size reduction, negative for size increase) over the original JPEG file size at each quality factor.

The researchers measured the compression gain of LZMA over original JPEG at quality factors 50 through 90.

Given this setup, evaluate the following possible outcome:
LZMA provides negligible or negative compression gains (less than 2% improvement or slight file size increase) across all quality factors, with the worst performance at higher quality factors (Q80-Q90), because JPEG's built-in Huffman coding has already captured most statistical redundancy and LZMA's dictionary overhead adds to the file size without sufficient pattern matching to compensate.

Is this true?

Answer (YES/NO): NO